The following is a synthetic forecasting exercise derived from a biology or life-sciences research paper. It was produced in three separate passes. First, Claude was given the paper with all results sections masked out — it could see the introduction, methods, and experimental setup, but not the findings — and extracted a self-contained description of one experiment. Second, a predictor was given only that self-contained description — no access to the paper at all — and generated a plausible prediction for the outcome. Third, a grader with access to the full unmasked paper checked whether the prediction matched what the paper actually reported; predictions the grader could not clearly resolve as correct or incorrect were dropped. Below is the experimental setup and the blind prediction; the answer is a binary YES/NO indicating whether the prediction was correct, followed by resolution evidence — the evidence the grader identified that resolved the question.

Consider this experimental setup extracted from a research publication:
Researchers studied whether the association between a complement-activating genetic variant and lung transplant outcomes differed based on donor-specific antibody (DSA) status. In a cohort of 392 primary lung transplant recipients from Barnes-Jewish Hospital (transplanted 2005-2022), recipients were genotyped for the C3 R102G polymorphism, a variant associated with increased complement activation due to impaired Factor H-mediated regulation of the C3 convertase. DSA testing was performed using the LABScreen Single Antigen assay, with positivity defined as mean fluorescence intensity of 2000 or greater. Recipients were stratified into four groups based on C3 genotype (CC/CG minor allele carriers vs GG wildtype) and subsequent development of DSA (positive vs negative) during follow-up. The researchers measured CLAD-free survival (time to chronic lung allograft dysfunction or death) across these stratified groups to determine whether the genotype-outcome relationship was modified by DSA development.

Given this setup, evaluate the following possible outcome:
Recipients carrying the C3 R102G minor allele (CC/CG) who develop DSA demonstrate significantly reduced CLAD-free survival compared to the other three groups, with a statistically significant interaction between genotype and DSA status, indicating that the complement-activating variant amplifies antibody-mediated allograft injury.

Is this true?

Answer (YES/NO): NO